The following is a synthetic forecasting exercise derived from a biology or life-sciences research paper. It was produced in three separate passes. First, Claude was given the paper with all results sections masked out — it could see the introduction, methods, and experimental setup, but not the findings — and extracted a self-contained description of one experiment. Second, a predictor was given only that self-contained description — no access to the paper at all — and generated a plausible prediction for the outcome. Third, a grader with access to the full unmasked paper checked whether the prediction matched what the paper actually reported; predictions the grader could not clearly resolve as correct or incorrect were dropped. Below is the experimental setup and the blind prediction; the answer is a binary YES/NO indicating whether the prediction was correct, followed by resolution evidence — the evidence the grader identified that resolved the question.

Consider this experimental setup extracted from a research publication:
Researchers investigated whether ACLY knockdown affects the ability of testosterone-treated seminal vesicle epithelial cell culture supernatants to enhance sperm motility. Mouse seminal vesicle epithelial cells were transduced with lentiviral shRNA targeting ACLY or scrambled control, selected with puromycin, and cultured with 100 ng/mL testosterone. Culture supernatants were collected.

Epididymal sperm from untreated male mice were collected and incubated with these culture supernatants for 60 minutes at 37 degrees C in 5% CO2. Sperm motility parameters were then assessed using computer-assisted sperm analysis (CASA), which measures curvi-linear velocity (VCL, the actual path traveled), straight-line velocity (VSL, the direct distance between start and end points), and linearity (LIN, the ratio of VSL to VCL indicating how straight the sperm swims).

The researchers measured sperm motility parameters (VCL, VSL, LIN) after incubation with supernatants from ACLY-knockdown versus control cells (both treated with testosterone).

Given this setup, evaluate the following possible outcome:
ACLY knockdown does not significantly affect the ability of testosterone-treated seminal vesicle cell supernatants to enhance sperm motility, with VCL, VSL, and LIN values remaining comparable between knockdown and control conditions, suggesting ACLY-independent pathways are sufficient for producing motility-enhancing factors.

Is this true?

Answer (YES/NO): NO